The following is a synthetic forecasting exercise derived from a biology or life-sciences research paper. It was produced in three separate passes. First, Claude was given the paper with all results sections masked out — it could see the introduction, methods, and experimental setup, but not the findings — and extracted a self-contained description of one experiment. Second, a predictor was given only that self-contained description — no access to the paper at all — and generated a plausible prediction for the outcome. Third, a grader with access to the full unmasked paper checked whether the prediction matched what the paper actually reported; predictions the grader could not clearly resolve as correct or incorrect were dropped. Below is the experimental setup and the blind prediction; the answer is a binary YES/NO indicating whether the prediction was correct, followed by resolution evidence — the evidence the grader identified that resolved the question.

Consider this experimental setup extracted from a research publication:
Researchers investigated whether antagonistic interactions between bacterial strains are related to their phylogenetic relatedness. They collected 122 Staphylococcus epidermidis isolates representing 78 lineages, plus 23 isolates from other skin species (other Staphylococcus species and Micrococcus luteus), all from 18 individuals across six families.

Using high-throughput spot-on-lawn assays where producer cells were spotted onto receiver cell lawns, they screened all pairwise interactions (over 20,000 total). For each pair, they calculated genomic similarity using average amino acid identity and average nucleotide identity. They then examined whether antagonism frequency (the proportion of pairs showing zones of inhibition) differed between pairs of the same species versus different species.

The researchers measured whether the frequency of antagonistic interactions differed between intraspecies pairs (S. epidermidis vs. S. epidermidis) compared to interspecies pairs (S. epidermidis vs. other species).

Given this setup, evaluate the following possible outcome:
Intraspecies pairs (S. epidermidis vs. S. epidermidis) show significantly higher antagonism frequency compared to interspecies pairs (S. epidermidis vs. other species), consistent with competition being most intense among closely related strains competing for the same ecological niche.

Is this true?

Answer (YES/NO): NO